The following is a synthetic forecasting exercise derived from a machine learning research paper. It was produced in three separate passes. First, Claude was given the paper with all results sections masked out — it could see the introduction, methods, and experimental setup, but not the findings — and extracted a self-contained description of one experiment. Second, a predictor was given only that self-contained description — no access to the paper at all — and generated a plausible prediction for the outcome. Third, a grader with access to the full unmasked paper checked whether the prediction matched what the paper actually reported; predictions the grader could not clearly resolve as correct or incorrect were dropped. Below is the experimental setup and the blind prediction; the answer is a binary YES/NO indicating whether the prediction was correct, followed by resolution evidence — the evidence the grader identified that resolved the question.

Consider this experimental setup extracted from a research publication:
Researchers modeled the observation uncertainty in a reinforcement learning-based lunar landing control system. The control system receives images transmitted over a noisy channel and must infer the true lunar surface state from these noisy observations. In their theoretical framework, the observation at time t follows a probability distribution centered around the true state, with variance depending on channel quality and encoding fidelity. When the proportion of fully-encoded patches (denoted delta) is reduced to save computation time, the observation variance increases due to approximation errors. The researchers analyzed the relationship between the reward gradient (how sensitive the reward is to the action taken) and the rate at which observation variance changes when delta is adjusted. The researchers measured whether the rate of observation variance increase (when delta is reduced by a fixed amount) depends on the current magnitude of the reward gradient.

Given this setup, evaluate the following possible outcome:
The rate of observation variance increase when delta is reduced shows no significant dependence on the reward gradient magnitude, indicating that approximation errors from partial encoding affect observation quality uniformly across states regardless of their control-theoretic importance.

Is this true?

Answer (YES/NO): NO